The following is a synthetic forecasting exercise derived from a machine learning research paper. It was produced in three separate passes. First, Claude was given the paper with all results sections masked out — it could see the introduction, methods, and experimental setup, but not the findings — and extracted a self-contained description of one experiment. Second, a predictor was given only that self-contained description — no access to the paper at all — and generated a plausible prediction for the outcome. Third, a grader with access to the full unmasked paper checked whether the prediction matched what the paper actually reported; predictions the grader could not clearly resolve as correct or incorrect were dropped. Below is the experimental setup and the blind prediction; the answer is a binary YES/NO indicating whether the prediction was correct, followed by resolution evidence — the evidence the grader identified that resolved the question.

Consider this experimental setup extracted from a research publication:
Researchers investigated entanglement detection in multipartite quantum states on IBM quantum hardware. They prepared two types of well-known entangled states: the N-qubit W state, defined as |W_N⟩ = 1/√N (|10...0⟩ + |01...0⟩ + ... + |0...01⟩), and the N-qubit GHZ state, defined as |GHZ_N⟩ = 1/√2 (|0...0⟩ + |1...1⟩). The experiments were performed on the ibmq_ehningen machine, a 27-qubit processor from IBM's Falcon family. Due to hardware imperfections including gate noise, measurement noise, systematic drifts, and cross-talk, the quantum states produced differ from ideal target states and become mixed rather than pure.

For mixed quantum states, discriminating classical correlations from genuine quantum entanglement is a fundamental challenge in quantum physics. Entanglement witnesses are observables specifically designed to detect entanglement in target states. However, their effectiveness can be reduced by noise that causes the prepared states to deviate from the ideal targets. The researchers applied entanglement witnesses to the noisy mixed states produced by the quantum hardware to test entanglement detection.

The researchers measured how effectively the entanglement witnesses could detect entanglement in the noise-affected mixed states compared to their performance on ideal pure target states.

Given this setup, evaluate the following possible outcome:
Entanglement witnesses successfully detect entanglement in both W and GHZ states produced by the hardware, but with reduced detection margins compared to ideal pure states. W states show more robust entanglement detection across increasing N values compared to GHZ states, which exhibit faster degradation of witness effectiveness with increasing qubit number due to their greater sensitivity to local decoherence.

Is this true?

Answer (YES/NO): NO